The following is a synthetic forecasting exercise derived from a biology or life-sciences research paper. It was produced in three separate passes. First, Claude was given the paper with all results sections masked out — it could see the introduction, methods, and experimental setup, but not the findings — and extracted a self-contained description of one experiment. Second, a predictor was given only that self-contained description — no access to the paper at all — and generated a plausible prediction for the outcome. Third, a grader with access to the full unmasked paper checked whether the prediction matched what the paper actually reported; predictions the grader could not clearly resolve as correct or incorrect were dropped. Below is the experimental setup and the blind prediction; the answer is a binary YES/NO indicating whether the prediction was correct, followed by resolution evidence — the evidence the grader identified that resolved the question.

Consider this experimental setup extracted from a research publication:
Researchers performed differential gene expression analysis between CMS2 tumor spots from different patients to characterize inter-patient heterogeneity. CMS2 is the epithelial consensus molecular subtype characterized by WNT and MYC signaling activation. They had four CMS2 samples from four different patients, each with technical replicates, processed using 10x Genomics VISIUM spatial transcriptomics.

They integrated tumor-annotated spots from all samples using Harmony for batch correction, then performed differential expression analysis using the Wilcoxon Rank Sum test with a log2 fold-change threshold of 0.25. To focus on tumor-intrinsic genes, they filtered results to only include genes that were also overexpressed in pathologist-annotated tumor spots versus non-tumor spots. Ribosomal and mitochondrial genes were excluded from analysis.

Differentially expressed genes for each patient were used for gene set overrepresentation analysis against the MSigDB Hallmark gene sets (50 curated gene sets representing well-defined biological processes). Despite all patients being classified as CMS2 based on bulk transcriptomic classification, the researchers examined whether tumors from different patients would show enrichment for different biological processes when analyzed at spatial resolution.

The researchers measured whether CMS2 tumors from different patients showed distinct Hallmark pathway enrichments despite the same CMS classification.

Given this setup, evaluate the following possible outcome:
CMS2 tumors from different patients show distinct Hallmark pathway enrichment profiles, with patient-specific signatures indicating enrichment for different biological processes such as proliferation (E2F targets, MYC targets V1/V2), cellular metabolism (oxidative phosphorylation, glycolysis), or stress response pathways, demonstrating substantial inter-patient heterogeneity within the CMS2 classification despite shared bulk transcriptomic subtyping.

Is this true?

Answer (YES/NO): YES